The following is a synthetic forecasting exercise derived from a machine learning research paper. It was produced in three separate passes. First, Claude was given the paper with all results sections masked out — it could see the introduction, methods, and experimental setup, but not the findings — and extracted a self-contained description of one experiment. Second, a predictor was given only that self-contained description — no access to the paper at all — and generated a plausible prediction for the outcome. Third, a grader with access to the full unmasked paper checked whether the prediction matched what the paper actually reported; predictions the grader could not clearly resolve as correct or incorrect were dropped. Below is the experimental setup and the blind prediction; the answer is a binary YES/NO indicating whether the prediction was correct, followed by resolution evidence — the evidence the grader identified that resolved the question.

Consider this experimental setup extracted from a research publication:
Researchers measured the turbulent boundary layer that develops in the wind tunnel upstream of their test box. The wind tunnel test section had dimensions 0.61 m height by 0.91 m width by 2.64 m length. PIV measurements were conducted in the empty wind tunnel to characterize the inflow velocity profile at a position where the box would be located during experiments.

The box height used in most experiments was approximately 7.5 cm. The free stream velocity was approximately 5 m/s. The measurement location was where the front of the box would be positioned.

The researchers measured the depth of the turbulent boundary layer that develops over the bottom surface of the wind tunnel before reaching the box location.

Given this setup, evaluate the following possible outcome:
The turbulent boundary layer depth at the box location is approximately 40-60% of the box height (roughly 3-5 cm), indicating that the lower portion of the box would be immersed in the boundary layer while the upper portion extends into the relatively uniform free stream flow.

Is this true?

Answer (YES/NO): NO